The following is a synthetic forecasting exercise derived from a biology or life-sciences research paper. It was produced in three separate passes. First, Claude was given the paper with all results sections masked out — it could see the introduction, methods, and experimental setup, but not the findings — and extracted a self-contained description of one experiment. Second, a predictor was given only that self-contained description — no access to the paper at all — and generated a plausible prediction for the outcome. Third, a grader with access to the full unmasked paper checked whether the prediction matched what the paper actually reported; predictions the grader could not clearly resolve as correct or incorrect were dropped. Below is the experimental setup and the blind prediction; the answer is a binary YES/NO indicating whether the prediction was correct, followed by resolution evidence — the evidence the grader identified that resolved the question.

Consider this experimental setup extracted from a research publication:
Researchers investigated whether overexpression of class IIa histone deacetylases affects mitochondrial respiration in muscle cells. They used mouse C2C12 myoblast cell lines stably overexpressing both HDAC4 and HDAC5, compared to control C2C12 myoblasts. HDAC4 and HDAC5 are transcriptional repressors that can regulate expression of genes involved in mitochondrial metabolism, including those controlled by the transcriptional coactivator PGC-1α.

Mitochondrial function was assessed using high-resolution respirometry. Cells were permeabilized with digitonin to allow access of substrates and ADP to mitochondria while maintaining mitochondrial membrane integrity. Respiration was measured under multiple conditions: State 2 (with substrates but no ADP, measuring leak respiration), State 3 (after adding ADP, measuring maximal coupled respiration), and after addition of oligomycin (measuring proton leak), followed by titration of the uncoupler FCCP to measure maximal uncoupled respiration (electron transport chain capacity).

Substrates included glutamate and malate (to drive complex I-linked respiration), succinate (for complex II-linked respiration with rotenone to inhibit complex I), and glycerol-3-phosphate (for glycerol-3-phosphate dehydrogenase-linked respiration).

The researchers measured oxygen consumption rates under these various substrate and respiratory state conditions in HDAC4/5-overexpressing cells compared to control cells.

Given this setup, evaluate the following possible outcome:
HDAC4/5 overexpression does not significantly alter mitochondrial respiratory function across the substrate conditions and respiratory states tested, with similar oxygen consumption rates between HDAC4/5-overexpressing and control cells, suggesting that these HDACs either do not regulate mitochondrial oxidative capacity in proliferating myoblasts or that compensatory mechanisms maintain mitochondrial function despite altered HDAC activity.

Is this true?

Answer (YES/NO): NO